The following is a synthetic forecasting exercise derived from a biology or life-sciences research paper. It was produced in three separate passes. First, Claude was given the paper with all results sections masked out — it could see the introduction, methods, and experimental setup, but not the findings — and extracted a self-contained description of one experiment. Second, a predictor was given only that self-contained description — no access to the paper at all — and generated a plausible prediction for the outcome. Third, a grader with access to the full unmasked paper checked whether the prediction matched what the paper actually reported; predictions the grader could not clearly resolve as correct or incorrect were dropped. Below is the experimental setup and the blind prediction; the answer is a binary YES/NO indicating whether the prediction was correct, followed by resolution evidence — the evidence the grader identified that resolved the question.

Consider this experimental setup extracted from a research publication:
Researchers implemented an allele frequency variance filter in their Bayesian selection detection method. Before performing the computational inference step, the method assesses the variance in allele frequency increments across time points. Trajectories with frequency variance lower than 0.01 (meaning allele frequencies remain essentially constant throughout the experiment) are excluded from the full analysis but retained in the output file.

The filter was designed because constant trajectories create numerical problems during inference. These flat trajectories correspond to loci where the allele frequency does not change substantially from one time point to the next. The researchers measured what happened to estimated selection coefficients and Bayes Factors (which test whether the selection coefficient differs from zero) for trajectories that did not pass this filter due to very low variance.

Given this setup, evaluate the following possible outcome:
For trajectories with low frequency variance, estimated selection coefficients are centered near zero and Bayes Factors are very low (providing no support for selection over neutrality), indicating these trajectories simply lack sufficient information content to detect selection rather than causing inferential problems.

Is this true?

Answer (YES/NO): NO